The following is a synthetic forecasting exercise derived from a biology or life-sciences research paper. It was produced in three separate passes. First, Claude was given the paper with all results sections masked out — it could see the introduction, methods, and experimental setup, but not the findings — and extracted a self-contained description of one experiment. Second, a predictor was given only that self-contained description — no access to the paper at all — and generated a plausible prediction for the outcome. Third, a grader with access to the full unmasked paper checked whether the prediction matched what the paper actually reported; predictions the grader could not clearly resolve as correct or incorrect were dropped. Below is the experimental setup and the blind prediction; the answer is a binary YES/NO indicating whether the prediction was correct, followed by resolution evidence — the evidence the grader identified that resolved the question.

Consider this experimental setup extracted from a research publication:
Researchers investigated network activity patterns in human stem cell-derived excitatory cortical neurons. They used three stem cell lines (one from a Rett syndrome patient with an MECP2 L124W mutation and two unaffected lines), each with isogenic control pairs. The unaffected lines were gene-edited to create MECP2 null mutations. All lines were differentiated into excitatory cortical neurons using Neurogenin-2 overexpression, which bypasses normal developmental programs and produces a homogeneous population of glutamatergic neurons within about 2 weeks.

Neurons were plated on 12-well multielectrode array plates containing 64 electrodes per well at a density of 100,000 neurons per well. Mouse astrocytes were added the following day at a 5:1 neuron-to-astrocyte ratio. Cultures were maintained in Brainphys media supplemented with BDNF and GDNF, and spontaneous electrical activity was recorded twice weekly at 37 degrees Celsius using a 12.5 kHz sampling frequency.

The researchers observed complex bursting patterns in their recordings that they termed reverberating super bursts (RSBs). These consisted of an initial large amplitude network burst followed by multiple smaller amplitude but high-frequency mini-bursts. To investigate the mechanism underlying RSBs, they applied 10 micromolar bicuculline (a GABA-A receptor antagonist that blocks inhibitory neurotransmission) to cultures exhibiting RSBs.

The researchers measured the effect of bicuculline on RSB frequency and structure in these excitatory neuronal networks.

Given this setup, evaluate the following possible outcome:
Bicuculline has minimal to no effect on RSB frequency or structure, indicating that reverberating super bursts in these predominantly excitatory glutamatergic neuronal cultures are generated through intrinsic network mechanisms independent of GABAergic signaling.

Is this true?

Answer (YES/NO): YES